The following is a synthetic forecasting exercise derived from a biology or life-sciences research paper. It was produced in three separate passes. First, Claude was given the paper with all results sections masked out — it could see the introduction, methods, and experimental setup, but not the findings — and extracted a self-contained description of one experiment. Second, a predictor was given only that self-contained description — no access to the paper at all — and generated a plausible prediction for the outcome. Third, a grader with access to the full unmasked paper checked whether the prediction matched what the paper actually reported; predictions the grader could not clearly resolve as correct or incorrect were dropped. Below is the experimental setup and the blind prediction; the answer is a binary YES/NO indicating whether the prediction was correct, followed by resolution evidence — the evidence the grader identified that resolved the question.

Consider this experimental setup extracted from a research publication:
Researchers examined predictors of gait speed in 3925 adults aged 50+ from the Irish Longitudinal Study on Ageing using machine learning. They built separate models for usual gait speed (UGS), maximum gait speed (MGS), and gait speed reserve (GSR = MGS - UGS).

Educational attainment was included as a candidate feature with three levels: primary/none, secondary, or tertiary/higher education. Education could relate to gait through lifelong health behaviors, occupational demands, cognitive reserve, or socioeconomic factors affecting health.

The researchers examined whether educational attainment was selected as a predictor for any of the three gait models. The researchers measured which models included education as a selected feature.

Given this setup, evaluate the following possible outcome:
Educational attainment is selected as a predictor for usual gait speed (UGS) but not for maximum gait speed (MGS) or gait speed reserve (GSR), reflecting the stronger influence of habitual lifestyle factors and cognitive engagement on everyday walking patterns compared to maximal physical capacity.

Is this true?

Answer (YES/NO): NO